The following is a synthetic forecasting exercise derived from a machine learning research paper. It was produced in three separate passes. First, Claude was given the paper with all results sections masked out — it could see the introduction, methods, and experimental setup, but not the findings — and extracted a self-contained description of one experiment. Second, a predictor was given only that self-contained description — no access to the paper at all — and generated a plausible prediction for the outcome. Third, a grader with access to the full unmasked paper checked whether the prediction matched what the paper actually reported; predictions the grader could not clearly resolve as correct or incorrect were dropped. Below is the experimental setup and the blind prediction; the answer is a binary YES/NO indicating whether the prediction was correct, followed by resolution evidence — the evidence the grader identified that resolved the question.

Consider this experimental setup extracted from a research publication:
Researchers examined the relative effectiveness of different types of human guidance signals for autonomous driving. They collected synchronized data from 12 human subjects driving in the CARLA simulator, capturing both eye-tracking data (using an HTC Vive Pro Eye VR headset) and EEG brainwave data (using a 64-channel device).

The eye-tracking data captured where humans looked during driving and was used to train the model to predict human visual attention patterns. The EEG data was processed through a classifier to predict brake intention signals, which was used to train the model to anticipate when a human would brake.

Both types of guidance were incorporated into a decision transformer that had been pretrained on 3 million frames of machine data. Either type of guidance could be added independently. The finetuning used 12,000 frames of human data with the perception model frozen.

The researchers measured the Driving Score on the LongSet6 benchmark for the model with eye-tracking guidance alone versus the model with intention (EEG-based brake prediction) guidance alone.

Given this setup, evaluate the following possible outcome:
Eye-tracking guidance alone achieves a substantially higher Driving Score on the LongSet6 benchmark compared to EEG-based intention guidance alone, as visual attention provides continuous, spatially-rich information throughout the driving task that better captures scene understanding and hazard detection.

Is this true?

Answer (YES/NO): NO